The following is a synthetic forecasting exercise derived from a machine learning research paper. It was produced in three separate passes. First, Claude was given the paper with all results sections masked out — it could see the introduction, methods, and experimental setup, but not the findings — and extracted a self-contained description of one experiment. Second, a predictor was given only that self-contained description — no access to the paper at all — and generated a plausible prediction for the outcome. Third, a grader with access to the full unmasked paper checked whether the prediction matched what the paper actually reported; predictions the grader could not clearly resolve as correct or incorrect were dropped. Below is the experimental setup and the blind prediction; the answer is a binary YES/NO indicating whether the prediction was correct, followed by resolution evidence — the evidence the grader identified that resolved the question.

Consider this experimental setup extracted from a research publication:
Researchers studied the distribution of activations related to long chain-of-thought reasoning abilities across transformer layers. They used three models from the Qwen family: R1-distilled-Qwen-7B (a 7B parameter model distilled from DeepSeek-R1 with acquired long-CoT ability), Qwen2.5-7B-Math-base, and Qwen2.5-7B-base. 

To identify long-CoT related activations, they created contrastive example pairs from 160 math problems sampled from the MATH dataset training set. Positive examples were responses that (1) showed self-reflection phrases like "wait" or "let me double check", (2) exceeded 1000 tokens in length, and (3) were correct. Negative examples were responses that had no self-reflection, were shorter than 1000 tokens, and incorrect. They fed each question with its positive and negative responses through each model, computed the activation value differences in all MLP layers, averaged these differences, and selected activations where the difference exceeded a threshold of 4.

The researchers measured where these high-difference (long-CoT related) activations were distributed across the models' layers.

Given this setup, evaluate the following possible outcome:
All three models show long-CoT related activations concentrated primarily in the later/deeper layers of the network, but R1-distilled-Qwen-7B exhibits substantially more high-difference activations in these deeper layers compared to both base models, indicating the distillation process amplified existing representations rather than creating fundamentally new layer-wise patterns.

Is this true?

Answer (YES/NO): YES